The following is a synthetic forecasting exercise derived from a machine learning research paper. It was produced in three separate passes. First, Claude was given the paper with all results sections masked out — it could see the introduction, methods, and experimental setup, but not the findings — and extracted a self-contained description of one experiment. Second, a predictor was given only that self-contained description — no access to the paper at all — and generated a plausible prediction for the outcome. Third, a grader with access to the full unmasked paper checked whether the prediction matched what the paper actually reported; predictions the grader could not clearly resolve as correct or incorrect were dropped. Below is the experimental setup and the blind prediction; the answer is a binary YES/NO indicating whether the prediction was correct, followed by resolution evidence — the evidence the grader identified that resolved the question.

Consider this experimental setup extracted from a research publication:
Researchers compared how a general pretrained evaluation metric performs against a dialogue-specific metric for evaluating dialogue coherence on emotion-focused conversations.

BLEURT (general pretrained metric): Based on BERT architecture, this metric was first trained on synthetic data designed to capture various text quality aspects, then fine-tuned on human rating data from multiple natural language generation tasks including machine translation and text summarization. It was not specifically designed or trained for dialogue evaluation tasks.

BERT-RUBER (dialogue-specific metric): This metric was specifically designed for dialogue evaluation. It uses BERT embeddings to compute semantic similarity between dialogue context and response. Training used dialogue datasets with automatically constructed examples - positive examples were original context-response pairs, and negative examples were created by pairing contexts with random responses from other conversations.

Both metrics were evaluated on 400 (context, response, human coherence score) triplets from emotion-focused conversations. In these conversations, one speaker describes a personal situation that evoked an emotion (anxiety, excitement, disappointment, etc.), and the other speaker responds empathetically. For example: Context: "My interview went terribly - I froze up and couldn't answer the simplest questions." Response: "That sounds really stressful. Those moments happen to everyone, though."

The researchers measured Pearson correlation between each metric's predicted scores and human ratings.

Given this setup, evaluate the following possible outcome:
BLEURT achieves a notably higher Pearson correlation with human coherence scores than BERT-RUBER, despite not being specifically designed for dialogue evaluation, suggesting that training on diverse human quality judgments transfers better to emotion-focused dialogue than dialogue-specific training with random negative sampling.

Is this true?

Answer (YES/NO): YES